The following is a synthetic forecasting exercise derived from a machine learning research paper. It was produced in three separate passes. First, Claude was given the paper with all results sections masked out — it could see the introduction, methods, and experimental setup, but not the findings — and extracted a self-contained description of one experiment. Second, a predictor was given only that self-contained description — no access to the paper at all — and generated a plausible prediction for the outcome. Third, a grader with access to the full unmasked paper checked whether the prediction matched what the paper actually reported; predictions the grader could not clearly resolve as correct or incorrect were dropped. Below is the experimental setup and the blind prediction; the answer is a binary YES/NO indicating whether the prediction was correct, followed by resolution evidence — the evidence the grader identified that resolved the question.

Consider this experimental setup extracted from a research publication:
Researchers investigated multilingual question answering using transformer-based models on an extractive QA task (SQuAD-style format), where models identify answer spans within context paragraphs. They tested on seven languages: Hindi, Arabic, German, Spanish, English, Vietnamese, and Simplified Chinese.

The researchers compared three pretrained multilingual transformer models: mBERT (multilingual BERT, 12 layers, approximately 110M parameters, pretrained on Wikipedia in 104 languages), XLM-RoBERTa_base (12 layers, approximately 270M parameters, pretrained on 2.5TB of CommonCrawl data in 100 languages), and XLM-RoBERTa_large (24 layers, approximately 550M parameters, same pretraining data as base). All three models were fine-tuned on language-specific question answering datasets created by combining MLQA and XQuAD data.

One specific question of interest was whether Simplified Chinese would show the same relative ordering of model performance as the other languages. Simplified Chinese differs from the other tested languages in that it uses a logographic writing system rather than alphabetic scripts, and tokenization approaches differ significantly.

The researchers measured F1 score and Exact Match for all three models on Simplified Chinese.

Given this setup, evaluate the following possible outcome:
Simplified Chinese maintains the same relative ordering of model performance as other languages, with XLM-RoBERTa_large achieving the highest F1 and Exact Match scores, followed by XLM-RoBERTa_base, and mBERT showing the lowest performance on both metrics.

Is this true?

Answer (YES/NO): YES